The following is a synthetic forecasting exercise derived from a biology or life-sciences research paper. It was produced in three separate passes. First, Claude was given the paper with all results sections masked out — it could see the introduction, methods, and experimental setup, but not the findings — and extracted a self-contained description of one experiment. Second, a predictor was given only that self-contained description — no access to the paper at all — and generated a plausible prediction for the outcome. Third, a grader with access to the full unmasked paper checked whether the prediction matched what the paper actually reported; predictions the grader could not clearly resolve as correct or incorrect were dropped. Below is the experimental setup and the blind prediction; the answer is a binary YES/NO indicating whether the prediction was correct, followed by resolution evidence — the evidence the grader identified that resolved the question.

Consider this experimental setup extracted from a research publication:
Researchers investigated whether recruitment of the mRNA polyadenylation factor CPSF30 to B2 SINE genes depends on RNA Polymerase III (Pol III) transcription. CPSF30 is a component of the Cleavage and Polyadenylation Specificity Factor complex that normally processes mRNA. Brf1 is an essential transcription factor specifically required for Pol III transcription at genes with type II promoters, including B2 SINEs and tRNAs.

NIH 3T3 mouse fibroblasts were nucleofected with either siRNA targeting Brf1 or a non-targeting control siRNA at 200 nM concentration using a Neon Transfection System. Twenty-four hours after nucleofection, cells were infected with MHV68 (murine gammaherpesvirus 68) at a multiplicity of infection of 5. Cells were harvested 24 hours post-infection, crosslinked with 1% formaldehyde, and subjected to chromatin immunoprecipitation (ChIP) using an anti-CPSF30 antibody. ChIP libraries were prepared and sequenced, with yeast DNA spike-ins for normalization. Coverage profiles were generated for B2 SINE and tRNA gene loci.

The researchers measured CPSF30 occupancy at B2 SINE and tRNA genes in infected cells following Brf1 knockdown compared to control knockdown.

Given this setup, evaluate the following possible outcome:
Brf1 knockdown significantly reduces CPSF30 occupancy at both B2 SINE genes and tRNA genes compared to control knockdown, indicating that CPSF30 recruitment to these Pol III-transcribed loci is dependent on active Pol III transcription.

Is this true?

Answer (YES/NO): YES